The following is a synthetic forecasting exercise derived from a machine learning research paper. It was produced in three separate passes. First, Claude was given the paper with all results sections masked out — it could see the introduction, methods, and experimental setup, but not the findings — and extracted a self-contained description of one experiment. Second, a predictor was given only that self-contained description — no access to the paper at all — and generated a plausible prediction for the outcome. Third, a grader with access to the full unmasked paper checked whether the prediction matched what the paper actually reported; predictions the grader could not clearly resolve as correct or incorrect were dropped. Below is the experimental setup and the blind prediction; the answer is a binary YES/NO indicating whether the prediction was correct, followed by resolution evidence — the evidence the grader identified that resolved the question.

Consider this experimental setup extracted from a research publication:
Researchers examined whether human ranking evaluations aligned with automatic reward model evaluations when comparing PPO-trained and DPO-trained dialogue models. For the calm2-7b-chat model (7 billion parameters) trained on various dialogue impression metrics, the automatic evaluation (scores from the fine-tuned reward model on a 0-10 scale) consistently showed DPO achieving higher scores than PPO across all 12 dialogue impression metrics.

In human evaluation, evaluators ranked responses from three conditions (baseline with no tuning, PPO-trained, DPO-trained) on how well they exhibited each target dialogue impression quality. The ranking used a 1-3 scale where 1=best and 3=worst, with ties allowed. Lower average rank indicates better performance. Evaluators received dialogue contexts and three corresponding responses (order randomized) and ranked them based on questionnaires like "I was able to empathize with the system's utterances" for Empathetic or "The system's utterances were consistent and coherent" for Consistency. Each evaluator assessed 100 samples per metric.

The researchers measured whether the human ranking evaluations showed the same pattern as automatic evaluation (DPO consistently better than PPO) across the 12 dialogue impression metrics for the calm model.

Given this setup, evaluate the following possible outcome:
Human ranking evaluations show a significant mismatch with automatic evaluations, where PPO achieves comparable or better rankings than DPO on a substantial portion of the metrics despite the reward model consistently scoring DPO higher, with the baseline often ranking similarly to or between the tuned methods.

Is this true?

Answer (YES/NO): NO